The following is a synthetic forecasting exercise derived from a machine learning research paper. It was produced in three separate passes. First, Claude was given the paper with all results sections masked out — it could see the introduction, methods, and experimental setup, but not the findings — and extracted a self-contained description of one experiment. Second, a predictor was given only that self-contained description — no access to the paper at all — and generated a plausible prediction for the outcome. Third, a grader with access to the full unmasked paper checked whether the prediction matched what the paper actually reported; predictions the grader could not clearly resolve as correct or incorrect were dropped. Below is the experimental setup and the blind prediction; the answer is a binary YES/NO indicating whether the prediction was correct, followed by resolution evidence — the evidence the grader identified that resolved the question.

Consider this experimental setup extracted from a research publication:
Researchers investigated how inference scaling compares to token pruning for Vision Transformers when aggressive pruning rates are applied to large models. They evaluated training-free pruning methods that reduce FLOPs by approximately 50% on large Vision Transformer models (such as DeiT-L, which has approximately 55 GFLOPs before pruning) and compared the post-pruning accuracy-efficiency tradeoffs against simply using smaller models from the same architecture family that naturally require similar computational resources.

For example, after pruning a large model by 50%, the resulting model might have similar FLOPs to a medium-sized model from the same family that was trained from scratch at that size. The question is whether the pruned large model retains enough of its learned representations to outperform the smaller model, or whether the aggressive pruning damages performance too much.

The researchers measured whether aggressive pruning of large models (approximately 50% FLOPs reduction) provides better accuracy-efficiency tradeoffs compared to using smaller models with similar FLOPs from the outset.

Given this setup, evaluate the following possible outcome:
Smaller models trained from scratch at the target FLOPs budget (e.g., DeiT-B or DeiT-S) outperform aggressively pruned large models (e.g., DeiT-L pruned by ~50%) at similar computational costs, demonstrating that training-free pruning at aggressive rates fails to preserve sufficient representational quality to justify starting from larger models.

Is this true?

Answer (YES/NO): YES